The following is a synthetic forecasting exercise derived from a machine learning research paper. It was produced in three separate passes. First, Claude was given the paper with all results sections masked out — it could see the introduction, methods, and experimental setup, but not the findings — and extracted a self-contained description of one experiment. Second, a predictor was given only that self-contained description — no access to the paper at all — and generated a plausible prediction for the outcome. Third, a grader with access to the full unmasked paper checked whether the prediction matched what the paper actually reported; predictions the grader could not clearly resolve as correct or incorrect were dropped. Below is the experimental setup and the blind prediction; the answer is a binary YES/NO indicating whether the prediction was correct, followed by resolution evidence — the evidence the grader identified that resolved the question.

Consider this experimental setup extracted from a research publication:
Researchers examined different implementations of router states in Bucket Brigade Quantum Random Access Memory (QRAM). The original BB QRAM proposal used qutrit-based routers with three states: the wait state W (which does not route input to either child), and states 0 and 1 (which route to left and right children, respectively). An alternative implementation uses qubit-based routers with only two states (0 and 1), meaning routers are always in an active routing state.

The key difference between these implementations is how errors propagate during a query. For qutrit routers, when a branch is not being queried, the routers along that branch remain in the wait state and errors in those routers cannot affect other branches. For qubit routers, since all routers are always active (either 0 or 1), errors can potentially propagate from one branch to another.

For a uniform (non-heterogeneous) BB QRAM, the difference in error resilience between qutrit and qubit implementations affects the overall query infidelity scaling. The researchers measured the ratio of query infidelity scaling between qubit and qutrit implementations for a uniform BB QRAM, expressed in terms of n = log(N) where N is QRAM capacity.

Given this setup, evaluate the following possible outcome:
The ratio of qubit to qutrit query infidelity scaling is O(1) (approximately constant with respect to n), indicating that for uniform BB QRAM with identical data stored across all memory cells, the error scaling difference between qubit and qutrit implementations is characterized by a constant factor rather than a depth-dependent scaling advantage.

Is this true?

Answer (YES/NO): NO